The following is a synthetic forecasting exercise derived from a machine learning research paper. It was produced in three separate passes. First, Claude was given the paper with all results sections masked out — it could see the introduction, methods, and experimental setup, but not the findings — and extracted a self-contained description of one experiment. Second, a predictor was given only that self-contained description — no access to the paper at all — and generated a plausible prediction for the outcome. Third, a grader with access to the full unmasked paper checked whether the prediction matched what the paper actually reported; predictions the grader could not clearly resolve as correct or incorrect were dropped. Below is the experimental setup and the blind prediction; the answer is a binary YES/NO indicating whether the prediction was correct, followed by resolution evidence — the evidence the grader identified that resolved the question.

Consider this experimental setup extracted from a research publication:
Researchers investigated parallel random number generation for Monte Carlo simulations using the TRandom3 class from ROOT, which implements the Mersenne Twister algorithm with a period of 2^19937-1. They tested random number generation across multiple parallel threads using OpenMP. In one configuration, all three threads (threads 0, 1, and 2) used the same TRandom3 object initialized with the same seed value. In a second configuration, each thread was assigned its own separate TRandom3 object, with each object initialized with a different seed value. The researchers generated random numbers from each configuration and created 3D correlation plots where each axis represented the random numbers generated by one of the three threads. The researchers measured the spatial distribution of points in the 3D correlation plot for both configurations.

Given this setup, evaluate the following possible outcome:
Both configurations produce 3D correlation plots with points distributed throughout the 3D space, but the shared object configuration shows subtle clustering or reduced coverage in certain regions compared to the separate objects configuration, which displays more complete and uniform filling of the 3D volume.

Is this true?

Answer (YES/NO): NO